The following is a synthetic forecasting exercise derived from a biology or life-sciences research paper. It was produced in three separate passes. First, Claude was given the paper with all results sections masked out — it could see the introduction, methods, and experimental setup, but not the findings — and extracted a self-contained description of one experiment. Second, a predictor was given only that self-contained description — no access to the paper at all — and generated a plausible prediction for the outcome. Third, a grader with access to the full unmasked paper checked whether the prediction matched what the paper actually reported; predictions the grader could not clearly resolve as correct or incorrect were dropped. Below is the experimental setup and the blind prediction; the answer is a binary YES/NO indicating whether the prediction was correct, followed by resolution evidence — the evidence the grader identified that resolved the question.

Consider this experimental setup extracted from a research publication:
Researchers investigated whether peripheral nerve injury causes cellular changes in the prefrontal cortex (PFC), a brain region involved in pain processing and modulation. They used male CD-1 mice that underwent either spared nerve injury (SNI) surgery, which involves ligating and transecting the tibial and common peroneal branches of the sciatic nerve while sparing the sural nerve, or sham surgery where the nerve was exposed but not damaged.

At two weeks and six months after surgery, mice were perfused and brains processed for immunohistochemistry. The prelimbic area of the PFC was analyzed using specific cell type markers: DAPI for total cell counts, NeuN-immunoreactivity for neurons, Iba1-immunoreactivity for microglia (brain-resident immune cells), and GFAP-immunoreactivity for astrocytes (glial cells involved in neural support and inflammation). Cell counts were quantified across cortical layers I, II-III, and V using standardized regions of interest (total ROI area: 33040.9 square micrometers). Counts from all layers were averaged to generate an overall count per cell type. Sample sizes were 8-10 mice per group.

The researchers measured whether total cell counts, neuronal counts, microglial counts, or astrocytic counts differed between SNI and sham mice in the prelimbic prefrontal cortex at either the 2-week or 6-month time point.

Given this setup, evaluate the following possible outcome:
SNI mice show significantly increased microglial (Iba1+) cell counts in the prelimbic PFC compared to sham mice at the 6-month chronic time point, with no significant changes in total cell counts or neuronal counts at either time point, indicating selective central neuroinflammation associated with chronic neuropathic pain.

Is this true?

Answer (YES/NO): NO